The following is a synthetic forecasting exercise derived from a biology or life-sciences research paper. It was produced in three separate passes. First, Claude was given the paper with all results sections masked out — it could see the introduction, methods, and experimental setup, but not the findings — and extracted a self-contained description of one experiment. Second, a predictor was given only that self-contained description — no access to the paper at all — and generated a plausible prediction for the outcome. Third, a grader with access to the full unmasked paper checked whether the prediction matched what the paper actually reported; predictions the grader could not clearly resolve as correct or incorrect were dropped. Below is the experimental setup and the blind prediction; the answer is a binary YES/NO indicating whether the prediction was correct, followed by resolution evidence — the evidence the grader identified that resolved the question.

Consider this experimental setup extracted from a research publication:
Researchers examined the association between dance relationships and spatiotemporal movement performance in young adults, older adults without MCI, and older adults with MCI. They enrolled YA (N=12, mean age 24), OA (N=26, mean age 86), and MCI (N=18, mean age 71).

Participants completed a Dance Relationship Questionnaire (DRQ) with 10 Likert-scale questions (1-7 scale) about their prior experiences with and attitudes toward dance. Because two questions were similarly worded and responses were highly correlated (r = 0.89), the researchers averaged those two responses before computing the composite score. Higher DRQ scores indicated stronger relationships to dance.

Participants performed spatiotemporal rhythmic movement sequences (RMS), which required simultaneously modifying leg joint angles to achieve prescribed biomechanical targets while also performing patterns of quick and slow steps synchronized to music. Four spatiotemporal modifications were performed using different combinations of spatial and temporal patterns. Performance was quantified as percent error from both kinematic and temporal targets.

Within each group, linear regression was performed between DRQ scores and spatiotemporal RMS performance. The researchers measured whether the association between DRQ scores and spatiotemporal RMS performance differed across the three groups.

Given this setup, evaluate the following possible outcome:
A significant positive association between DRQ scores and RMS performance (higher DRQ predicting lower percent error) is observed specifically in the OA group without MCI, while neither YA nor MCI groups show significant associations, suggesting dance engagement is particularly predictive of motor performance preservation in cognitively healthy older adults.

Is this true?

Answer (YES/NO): NO